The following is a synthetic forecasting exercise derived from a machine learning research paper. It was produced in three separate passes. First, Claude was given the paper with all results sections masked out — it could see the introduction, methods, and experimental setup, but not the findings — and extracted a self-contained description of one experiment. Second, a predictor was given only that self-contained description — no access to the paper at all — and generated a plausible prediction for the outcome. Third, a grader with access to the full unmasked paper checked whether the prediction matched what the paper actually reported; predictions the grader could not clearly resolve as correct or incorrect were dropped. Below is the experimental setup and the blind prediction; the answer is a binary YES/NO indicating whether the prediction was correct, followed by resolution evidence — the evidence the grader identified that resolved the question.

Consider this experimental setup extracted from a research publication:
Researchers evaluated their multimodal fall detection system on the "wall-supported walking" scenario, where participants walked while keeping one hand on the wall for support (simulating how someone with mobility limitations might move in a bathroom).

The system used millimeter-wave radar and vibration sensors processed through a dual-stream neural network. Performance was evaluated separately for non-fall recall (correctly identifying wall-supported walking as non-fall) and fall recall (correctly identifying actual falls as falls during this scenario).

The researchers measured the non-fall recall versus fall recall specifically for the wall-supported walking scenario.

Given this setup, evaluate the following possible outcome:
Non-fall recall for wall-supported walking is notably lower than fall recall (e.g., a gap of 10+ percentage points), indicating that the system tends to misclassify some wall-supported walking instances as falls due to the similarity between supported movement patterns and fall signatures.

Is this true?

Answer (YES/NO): NO